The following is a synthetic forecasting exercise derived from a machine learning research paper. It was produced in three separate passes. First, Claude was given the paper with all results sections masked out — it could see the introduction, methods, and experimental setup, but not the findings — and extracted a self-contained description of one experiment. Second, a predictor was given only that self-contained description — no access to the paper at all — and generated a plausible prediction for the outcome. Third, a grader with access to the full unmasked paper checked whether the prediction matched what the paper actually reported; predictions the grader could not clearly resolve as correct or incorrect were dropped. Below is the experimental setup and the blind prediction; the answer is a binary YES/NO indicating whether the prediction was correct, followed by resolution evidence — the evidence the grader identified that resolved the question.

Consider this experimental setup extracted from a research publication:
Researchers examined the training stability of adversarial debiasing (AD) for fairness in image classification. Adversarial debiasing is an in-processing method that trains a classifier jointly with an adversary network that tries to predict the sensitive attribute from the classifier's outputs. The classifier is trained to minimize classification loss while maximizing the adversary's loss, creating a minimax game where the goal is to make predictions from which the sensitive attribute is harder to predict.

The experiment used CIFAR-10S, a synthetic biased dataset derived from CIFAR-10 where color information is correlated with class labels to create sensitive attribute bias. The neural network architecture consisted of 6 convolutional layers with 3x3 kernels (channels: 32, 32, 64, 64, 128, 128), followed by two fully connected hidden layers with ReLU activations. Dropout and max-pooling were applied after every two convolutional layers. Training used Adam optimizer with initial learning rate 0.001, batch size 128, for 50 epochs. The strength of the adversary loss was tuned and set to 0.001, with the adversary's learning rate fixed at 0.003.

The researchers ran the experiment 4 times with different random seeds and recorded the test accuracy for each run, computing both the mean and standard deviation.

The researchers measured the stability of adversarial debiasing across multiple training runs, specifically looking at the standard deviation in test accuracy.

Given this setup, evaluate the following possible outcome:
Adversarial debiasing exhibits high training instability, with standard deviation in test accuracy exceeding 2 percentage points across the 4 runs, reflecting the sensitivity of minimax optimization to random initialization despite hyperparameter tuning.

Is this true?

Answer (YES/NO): YES